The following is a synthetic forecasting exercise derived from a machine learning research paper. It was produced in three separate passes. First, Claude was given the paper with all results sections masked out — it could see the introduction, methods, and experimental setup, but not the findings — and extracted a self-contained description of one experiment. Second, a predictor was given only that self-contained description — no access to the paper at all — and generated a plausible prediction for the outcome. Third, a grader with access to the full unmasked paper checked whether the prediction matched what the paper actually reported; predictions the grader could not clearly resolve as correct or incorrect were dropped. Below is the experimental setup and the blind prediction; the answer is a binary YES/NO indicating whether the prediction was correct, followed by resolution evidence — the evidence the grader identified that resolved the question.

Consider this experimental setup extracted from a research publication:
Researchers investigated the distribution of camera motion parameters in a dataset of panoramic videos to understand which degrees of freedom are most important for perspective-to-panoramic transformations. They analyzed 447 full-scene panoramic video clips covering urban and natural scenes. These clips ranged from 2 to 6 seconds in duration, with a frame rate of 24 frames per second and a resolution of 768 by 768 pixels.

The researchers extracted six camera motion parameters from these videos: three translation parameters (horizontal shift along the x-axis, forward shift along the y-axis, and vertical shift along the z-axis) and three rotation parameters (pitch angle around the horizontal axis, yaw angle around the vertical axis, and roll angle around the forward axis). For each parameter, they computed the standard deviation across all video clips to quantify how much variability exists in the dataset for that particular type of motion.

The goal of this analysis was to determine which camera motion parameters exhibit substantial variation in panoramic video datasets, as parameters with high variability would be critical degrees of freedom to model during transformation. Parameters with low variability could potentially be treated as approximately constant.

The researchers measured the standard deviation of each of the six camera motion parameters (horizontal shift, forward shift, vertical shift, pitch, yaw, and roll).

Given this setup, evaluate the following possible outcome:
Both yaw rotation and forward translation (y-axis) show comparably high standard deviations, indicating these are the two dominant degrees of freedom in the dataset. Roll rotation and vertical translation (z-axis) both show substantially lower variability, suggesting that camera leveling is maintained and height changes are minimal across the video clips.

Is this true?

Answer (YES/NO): NO